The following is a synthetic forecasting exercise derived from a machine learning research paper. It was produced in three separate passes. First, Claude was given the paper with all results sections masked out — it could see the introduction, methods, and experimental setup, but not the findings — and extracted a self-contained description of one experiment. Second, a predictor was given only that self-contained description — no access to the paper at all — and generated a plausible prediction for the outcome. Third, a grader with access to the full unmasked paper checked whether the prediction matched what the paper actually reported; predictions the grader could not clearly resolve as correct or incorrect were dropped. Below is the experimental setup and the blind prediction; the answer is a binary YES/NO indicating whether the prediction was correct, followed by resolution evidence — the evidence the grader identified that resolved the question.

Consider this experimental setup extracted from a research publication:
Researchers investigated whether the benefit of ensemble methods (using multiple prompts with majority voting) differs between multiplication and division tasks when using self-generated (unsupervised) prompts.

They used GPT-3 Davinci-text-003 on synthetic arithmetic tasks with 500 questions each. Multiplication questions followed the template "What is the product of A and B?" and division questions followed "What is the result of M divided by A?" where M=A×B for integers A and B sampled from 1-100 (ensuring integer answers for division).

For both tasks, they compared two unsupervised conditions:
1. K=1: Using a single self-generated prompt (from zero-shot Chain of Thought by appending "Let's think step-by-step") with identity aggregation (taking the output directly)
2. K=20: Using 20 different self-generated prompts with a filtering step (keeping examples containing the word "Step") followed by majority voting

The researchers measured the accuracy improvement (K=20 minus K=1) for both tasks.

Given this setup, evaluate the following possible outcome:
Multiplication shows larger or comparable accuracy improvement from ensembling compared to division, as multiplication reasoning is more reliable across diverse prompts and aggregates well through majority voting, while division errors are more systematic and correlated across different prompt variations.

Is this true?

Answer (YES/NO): NO